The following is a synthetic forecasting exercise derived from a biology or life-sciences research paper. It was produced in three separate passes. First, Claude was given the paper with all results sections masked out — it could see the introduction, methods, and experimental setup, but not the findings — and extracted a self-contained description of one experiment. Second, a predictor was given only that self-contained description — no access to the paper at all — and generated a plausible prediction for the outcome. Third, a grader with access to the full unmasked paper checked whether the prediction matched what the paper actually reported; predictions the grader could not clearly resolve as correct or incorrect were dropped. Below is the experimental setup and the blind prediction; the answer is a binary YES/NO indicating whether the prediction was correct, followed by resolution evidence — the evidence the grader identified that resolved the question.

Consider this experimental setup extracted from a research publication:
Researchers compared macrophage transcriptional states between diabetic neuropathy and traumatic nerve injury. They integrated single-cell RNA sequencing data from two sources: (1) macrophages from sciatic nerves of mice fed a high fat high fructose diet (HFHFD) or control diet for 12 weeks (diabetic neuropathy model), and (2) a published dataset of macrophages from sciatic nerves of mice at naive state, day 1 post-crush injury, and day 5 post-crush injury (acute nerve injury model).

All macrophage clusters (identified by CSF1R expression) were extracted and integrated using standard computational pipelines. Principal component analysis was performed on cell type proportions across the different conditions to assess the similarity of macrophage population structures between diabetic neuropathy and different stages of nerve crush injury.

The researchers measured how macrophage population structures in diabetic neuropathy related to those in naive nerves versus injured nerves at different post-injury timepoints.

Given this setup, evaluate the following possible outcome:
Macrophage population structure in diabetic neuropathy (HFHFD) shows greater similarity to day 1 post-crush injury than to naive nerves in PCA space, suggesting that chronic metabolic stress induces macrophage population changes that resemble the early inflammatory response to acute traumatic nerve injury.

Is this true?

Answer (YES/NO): YES